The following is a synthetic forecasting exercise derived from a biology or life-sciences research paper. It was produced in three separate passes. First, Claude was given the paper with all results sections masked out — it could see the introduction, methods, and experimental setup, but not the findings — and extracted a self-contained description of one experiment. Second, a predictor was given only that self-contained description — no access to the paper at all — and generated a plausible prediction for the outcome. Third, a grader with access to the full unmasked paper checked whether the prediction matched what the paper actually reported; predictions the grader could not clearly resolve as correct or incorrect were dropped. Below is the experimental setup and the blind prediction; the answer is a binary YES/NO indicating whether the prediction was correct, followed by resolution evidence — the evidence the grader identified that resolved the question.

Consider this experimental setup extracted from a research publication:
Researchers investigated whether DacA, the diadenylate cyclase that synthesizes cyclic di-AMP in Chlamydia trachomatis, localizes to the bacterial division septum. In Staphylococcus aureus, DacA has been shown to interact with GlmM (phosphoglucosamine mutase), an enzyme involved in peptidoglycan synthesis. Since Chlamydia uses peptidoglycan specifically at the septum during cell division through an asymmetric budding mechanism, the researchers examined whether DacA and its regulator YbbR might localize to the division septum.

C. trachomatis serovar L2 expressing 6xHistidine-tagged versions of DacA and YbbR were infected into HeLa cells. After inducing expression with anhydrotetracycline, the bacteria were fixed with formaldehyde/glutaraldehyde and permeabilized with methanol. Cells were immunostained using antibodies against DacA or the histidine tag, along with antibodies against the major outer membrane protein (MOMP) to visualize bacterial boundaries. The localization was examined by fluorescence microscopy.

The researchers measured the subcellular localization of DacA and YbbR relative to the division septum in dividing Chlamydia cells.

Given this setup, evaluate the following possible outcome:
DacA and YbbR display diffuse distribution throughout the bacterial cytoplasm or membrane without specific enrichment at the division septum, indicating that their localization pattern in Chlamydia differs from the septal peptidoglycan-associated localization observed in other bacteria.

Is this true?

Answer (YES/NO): YES